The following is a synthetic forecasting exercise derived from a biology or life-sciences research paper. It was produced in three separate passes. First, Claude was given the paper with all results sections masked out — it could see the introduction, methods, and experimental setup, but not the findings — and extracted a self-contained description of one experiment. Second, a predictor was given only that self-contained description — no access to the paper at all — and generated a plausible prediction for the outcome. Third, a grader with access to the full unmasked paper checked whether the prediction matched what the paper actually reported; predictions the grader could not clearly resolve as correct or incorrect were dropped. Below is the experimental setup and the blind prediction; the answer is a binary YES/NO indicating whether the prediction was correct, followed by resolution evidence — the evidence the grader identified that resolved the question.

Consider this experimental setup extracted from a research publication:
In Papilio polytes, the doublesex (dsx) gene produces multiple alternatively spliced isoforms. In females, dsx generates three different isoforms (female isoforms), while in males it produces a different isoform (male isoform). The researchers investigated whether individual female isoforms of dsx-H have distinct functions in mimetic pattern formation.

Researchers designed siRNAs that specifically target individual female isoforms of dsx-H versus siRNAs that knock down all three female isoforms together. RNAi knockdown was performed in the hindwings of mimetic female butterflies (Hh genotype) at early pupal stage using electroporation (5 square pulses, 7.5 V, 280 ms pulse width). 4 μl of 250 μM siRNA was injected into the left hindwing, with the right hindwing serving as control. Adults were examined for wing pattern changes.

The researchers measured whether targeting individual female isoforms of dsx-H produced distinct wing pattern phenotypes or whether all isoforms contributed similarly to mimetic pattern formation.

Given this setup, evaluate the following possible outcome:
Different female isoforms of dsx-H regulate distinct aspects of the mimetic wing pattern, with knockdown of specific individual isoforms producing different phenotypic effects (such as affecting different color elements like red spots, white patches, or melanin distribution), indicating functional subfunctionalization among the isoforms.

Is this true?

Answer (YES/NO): NO